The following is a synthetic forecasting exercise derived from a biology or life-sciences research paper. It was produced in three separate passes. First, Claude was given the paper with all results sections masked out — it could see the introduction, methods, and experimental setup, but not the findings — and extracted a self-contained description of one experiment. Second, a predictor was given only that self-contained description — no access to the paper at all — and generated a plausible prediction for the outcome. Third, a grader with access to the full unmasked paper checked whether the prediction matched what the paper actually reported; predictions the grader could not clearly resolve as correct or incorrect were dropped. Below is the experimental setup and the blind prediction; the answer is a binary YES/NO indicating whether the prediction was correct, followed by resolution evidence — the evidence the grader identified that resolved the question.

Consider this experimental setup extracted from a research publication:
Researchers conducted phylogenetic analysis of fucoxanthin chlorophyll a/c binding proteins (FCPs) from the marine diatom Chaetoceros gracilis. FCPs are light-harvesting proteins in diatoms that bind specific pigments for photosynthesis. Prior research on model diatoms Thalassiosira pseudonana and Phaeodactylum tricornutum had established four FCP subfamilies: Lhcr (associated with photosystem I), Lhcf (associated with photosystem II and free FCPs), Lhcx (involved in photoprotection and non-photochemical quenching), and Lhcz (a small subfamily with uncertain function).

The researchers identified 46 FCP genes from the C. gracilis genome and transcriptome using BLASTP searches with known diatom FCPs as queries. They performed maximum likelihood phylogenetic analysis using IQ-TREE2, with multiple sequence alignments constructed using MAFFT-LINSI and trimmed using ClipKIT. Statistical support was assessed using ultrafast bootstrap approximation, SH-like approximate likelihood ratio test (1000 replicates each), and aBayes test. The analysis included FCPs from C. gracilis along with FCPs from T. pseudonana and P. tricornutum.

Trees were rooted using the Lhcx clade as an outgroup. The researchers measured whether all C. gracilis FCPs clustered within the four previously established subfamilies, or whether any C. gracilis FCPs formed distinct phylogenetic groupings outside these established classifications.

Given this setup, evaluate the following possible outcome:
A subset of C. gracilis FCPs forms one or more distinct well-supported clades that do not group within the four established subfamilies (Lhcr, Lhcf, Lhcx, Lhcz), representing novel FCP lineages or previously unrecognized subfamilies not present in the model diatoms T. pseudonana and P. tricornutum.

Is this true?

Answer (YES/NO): NO